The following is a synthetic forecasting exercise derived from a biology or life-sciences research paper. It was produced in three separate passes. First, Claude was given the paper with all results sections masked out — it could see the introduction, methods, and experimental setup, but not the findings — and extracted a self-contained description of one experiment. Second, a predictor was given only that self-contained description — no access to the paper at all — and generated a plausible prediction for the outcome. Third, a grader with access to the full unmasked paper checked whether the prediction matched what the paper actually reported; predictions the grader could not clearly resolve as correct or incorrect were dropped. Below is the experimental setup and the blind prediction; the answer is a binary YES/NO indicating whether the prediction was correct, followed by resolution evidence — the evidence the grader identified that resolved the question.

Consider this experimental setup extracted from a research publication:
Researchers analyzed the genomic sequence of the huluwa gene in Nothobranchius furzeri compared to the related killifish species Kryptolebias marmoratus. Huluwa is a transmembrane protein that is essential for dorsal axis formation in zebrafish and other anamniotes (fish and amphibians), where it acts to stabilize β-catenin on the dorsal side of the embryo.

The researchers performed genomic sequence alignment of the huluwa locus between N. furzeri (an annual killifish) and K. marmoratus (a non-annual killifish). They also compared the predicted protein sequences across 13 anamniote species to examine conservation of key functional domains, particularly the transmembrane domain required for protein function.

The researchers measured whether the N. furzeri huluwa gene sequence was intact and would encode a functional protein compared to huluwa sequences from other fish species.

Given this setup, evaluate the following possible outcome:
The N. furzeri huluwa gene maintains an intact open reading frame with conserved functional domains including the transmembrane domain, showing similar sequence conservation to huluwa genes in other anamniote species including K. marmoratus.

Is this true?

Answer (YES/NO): NO